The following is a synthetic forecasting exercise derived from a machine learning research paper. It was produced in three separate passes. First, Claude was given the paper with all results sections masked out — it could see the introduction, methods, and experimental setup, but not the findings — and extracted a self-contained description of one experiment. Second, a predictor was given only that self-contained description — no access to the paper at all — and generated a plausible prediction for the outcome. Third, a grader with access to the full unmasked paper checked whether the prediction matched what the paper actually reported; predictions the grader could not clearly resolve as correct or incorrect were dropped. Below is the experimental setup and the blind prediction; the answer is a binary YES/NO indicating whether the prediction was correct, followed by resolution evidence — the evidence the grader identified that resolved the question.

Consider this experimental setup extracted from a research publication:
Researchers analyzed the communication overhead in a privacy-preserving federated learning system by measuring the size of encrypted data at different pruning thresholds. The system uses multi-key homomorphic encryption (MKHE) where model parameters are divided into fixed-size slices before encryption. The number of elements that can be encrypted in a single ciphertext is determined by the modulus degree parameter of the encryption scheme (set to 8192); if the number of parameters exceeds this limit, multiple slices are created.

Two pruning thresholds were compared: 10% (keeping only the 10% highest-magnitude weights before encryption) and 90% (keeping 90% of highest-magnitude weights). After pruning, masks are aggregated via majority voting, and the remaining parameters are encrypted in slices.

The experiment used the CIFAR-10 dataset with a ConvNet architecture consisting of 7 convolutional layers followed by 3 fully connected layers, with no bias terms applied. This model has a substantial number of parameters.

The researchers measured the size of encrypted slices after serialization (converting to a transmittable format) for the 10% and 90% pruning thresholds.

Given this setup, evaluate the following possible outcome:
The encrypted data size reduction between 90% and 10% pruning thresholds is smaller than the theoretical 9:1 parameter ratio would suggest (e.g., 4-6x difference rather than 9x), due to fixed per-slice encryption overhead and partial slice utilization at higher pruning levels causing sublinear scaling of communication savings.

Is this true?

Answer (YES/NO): NO